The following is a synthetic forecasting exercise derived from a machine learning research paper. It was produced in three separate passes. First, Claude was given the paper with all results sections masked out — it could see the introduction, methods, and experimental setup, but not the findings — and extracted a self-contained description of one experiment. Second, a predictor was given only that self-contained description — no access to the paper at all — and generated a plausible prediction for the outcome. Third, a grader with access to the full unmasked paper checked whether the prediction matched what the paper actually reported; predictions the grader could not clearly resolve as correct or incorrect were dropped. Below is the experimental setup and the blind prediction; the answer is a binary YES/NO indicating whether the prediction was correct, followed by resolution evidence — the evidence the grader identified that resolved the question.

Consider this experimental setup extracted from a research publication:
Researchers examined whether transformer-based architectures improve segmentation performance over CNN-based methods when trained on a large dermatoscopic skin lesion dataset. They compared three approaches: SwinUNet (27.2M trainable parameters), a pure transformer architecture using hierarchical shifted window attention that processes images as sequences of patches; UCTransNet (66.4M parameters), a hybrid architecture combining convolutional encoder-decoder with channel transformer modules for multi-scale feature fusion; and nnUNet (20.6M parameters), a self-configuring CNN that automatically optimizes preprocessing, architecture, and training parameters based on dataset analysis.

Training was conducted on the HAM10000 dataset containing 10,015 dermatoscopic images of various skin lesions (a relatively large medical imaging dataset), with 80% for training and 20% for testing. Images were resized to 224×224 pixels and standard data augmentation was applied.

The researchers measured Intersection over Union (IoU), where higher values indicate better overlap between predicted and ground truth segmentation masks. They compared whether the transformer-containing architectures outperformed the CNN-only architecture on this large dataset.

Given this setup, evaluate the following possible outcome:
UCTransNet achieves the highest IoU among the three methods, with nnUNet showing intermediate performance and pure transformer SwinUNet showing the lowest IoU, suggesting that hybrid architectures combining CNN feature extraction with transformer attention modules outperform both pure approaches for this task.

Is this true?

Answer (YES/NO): NO